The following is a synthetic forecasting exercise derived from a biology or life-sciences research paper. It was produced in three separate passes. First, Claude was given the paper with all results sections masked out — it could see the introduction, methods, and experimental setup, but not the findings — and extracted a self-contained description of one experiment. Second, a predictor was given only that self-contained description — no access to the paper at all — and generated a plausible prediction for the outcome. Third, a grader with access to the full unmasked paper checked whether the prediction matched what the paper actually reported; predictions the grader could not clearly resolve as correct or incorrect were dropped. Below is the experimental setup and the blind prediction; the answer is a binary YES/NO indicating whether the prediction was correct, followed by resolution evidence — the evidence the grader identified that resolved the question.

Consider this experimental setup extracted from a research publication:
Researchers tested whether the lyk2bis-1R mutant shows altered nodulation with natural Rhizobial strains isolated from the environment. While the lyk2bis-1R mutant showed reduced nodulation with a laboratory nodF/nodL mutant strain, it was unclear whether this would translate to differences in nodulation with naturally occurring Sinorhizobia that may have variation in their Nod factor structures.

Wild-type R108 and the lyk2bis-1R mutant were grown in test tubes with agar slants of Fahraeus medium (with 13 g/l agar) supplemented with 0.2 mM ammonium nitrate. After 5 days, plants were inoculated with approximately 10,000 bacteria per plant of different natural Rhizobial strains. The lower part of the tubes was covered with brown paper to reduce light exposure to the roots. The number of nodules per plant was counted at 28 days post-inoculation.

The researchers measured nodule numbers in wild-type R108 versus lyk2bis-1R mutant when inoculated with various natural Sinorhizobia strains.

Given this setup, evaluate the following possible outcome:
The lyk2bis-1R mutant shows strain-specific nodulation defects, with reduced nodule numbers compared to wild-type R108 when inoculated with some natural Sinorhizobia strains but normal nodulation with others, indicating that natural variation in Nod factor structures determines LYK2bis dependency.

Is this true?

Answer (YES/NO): YES